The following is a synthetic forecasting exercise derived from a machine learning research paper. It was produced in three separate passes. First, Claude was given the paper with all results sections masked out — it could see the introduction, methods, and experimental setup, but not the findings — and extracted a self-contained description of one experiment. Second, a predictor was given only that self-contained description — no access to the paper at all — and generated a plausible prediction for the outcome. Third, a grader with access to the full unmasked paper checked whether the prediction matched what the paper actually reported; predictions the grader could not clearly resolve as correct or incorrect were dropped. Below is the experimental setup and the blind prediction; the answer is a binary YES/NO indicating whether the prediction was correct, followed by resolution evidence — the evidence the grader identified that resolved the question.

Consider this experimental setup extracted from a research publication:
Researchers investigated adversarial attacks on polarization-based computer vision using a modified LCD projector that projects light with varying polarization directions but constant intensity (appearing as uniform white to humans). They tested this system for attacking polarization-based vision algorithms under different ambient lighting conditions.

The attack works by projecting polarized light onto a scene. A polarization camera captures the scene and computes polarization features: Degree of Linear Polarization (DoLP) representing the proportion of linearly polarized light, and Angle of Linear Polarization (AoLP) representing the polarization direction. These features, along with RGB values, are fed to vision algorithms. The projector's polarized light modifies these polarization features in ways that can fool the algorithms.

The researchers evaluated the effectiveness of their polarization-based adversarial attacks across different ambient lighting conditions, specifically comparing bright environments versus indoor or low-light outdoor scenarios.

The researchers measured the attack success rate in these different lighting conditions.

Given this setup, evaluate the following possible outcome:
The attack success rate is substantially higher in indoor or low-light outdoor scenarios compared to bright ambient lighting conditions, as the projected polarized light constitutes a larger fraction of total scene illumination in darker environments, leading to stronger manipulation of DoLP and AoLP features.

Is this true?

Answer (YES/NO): YES